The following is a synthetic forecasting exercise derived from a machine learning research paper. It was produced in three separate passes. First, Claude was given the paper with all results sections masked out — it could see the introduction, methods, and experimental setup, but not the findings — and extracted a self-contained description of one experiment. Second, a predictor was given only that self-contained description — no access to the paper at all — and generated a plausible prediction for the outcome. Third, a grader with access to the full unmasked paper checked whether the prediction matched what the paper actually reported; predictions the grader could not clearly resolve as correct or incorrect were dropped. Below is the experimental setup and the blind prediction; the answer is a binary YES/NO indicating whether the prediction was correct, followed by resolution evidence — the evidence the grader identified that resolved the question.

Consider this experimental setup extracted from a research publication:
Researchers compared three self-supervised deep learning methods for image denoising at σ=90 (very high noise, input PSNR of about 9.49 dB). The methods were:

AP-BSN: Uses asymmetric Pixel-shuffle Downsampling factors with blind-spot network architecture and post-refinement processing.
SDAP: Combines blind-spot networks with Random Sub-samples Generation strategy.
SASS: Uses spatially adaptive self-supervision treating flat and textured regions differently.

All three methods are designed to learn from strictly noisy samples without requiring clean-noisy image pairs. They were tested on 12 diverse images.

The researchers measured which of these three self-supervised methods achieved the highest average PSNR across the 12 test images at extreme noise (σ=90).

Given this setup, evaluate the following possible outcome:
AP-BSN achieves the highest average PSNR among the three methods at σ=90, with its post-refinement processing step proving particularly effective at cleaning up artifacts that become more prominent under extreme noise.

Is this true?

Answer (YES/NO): YES